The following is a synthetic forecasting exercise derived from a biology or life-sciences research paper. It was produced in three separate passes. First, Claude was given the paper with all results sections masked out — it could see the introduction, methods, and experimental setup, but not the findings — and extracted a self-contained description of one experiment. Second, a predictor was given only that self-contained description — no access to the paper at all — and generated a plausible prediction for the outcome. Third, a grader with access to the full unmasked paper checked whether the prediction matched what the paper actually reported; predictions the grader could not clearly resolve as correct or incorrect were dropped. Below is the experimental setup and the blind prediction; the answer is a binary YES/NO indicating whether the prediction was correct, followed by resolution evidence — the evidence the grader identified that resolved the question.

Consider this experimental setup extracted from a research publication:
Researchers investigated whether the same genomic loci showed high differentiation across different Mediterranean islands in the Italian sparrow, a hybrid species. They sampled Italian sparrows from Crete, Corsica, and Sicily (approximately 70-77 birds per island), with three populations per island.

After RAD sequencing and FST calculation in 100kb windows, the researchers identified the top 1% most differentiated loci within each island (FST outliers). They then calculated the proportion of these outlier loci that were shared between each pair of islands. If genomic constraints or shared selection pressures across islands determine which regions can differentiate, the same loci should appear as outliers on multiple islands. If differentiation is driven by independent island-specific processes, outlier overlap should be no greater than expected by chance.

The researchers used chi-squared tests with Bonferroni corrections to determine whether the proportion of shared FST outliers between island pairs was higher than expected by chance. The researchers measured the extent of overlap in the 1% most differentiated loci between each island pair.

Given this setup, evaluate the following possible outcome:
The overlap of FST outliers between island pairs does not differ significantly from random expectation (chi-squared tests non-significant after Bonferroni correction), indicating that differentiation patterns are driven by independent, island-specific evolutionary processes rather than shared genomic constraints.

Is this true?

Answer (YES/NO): NO